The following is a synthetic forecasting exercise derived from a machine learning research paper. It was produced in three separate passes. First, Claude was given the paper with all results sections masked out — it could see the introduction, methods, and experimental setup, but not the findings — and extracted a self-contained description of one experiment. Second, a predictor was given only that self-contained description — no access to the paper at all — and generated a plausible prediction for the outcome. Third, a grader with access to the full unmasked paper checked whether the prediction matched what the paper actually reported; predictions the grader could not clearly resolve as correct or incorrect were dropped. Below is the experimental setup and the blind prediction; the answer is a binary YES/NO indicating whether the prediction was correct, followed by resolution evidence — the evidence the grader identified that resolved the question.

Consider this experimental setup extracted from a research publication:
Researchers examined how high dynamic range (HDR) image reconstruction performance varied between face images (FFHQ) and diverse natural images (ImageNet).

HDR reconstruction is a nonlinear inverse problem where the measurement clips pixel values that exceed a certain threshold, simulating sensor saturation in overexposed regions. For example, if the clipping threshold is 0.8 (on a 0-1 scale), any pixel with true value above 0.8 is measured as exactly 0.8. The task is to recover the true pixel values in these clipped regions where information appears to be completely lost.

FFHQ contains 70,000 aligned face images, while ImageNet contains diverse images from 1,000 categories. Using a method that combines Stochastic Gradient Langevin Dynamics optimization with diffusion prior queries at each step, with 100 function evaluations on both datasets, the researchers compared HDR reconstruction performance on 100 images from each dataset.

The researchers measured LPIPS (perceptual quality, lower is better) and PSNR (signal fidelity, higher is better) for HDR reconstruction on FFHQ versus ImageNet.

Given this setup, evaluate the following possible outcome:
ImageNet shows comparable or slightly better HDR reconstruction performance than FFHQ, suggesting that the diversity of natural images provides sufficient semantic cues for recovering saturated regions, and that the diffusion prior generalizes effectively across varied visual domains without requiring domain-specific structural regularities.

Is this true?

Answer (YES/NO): NO